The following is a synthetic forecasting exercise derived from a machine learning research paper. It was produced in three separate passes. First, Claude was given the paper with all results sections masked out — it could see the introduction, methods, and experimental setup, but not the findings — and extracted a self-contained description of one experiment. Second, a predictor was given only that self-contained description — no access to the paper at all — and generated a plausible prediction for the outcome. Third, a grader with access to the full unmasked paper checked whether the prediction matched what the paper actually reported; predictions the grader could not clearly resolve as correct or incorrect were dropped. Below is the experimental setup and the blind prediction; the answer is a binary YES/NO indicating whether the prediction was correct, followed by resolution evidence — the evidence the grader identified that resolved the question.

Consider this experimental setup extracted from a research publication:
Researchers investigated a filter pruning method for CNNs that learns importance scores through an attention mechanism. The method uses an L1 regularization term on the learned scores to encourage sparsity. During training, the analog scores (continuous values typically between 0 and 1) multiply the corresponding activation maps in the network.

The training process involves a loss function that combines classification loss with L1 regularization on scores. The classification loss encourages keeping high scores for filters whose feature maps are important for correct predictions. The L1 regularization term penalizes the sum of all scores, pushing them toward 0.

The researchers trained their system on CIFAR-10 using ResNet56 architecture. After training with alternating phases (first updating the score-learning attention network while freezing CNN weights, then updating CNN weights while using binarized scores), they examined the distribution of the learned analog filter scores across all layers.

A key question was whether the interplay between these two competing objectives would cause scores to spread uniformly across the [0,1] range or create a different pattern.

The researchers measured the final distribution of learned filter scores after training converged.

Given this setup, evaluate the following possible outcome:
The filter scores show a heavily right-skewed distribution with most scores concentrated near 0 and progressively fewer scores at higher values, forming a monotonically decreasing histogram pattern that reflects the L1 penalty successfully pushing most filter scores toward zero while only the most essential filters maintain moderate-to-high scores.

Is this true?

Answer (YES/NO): NO